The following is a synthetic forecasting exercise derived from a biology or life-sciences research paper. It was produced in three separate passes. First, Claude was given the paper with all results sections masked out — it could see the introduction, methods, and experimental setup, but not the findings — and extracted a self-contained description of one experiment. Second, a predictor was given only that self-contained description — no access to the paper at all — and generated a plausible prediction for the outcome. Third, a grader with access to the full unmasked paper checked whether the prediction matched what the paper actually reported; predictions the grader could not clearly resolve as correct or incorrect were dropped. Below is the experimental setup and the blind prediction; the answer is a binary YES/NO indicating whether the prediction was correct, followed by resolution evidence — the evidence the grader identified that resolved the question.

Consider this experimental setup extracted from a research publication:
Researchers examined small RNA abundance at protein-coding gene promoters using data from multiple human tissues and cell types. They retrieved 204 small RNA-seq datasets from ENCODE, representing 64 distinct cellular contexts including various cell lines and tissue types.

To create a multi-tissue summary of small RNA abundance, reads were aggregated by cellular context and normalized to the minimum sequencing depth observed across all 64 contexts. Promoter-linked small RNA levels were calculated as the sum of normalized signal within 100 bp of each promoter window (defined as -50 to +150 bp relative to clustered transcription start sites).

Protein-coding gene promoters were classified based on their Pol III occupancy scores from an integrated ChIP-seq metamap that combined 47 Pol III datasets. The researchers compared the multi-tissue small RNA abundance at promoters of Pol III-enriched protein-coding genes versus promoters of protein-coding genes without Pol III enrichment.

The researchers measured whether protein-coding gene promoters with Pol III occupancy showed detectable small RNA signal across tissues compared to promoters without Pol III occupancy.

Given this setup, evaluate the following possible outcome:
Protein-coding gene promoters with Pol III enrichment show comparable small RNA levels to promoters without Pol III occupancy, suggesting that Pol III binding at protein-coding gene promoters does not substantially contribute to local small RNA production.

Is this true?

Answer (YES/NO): NO